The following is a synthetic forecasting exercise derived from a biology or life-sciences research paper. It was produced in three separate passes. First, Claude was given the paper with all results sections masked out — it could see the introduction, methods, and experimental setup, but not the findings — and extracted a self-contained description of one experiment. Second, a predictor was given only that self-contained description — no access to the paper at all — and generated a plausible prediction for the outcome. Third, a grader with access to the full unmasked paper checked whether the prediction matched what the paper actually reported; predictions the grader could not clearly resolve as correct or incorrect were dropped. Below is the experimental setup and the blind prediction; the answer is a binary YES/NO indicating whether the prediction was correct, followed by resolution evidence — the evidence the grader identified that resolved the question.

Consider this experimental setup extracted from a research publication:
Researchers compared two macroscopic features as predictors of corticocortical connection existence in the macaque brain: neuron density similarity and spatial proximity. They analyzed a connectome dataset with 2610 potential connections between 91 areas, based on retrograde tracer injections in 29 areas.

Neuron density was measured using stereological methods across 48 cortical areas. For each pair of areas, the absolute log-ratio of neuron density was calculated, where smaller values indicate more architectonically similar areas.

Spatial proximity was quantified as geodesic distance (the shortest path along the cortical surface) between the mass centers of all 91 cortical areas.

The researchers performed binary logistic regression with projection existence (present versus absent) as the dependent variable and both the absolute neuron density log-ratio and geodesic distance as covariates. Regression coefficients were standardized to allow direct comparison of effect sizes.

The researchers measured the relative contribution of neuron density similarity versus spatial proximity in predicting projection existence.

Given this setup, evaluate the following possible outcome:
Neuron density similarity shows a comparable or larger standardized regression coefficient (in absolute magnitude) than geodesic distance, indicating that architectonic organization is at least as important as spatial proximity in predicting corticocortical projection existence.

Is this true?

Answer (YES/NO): YES